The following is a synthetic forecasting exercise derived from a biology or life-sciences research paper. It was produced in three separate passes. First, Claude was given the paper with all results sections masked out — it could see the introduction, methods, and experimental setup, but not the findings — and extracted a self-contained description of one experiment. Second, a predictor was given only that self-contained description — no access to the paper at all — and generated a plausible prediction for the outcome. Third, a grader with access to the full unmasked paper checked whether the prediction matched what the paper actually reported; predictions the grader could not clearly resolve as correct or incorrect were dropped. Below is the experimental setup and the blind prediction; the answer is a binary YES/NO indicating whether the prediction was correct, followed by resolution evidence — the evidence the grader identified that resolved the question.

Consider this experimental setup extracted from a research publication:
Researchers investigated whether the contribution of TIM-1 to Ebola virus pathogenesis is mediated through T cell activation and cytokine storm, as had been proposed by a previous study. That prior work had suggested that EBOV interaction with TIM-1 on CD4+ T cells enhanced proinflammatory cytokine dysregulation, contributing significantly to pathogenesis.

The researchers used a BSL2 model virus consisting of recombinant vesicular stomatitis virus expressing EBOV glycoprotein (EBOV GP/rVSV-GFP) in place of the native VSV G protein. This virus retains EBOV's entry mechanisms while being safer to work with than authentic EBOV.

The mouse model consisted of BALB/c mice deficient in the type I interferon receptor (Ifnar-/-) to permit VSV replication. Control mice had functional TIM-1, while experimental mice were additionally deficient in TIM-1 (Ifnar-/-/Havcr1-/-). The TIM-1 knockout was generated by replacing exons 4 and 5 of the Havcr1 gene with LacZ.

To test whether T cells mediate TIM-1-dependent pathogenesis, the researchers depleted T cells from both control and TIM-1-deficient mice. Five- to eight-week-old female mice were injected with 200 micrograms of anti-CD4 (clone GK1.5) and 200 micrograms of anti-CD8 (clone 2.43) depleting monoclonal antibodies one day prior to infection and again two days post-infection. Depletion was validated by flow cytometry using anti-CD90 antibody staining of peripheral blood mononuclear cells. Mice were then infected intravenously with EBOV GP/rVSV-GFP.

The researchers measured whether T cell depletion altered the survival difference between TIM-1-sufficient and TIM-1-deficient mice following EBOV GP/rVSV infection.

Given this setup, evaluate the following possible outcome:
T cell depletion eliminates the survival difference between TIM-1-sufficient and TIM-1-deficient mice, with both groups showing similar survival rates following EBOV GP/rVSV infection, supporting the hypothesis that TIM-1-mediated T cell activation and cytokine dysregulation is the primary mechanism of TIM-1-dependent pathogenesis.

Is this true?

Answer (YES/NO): NO